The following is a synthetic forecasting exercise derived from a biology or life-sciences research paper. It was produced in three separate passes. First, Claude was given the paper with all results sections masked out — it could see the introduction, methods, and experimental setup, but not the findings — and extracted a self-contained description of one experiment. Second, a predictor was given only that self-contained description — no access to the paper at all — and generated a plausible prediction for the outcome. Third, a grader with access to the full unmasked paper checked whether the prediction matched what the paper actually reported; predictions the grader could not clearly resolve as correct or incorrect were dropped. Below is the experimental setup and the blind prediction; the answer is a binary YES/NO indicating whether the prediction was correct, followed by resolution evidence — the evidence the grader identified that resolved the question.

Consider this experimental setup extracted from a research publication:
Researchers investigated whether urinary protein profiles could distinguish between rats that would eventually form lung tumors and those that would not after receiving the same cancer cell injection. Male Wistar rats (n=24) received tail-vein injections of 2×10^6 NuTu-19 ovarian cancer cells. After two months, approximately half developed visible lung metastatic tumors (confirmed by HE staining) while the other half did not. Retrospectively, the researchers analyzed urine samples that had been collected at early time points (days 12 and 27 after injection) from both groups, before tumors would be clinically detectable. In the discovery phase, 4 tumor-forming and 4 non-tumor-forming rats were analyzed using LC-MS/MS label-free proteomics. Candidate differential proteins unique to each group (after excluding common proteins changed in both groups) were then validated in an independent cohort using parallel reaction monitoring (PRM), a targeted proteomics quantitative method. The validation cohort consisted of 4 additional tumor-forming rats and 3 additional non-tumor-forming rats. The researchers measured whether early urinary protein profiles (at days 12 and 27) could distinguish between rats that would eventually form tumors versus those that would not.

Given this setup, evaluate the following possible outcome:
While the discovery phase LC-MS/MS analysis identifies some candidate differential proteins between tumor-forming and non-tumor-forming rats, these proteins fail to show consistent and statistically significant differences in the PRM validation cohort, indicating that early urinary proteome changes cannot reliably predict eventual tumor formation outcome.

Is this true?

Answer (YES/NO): NO